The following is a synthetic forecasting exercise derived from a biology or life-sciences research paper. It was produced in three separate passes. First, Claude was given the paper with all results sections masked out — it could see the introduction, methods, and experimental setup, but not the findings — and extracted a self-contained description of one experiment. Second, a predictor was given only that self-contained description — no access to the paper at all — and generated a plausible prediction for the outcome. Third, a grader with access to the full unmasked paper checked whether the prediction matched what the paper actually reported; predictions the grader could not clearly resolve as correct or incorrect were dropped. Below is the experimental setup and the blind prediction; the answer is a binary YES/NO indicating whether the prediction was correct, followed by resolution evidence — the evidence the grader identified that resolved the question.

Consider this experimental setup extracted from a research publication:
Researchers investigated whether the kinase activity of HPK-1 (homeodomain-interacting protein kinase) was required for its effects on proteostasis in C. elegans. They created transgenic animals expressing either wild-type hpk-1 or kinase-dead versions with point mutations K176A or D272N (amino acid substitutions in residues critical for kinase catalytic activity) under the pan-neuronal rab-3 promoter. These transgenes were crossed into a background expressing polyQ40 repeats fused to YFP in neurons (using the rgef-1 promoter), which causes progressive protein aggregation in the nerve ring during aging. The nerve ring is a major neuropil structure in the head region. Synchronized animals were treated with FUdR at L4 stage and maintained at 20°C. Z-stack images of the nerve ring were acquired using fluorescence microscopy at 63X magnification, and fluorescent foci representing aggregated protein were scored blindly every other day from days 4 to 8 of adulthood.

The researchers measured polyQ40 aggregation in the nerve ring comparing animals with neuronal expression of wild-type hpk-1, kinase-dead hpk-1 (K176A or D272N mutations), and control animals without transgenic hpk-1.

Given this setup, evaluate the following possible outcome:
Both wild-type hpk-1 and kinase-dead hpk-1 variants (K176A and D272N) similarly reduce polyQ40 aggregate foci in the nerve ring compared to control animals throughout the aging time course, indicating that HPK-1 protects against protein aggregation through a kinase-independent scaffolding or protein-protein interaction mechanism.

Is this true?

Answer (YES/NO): NO